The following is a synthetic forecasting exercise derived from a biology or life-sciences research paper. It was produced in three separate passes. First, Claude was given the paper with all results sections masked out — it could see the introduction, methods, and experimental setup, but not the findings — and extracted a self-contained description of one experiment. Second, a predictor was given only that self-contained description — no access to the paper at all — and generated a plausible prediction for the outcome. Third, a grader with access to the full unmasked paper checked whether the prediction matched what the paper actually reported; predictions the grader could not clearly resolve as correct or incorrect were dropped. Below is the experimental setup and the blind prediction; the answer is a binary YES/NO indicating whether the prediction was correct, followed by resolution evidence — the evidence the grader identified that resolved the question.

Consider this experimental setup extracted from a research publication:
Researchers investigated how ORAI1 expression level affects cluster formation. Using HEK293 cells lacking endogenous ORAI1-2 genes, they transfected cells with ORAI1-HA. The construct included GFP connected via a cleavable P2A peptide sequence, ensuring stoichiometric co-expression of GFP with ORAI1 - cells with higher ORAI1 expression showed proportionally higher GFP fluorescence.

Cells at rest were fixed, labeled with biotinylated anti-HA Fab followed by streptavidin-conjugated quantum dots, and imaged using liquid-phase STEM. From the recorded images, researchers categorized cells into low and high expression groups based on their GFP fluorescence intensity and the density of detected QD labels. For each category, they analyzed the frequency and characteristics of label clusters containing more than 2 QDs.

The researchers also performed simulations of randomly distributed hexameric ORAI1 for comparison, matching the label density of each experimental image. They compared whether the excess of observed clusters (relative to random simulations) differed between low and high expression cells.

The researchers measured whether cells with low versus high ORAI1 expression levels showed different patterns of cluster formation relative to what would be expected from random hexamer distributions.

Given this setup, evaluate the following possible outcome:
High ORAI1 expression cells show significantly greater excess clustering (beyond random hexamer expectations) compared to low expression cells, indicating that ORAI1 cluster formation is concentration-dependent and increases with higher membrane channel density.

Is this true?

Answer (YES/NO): NO